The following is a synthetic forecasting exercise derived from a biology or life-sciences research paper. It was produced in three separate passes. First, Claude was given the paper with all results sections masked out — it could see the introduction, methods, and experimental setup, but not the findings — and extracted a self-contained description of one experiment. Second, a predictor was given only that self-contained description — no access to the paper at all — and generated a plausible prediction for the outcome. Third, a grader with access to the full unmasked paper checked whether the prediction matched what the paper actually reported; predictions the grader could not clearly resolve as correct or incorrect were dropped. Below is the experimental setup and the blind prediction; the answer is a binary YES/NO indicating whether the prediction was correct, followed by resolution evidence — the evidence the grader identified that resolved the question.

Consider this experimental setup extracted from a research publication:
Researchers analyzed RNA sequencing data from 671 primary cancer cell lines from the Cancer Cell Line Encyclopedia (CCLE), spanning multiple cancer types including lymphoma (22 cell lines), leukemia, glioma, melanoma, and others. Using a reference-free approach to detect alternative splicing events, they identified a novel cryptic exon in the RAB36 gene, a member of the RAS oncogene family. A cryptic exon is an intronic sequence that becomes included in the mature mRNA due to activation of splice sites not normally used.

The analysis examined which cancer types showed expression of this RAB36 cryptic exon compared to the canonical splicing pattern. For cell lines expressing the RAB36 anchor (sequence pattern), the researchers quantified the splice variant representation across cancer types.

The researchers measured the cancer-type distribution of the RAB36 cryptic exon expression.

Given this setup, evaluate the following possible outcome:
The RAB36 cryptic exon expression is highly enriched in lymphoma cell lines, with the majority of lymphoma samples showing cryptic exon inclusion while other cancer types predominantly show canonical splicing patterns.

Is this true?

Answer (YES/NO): YES